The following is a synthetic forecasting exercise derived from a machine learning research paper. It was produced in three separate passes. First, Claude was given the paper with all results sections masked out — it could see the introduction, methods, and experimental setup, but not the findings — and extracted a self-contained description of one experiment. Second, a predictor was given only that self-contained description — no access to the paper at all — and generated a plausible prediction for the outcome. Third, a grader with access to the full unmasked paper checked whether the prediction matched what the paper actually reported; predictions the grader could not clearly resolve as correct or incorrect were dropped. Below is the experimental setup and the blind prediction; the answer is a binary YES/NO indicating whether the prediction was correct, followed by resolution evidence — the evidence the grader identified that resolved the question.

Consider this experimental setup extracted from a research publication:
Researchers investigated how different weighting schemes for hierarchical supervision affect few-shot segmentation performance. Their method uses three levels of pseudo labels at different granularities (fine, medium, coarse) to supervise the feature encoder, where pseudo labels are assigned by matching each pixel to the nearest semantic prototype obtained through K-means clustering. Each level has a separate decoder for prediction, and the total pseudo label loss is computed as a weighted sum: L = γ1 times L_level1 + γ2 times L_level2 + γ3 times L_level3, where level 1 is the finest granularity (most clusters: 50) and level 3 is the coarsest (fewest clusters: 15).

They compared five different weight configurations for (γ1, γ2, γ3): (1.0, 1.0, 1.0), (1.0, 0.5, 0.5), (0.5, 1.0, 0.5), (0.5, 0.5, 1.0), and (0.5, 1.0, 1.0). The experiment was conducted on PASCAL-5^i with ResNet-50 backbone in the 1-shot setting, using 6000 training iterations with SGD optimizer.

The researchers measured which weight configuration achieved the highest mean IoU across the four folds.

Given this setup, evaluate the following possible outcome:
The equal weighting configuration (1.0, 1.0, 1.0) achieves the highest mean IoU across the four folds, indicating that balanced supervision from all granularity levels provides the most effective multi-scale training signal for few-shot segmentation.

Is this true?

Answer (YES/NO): NO